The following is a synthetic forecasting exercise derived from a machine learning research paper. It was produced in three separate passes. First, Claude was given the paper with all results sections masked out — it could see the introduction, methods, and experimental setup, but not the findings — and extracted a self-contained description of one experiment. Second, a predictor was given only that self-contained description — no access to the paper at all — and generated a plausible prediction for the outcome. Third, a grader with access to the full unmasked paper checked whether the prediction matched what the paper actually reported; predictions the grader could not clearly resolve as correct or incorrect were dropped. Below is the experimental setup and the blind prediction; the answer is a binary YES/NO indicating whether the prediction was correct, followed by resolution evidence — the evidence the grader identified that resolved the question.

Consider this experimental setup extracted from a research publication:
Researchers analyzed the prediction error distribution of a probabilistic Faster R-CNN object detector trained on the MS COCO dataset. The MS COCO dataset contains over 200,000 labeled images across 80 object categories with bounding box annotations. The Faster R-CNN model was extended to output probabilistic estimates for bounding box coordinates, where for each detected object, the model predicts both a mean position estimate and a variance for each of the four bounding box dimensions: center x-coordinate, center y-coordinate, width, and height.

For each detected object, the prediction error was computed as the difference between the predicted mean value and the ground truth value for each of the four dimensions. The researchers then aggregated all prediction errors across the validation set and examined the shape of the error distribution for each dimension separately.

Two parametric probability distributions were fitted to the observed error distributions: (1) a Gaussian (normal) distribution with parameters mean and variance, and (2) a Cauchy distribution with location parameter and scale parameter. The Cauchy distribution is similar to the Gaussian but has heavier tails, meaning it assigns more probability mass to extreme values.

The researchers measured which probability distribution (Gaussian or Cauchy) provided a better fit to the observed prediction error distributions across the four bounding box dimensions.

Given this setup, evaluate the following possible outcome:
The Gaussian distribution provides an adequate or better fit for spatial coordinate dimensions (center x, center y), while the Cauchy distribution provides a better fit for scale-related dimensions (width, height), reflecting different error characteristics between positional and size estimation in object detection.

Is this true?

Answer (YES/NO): NO